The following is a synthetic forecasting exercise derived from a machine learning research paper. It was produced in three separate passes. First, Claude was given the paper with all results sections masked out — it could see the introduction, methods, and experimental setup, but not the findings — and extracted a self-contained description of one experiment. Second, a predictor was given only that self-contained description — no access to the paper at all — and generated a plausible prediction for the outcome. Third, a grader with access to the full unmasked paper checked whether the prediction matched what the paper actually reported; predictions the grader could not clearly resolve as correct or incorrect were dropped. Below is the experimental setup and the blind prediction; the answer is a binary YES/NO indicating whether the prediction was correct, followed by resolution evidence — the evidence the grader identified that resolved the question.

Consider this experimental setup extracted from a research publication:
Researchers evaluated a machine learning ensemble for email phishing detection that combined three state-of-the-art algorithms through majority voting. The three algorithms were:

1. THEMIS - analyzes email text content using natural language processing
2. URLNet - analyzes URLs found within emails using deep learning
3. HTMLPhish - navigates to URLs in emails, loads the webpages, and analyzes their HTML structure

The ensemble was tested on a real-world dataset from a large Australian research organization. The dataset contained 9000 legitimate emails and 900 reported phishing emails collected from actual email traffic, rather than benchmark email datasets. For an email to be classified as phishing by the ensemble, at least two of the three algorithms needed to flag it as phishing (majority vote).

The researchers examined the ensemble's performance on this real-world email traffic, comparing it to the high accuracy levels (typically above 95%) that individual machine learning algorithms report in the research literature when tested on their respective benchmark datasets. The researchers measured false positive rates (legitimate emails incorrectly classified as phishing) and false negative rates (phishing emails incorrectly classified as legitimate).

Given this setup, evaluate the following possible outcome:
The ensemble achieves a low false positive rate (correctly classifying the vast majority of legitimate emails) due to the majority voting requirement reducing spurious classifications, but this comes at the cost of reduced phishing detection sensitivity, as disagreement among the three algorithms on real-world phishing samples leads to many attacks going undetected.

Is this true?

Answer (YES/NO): NO